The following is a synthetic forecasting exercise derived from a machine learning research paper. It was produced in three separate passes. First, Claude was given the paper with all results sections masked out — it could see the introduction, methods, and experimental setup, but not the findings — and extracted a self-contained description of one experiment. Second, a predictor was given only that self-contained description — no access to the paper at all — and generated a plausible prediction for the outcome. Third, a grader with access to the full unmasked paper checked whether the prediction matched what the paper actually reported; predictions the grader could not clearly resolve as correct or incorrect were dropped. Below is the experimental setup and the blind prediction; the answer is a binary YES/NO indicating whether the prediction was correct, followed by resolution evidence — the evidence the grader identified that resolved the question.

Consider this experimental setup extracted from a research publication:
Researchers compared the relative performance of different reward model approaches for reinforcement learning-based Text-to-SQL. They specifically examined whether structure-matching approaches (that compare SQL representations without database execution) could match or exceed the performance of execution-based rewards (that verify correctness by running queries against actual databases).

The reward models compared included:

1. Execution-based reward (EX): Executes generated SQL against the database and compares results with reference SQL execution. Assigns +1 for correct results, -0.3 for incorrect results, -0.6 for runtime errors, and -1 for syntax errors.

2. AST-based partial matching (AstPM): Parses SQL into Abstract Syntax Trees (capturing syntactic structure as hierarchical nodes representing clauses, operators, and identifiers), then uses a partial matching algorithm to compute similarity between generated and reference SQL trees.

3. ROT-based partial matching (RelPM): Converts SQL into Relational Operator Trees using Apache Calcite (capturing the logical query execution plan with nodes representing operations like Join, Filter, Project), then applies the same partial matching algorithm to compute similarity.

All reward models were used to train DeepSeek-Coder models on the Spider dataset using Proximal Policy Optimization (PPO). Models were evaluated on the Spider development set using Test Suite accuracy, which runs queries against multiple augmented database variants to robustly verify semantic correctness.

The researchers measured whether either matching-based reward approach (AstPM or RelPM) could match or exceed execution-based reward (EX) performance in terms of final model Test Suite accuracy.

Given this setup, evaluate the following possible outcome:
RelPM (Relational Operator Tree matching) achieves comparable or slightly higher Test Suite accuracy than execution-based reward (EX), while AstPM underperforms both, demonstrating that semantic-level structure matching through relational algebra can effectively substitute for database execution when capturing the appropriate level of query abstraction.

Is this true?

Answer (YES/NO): NO